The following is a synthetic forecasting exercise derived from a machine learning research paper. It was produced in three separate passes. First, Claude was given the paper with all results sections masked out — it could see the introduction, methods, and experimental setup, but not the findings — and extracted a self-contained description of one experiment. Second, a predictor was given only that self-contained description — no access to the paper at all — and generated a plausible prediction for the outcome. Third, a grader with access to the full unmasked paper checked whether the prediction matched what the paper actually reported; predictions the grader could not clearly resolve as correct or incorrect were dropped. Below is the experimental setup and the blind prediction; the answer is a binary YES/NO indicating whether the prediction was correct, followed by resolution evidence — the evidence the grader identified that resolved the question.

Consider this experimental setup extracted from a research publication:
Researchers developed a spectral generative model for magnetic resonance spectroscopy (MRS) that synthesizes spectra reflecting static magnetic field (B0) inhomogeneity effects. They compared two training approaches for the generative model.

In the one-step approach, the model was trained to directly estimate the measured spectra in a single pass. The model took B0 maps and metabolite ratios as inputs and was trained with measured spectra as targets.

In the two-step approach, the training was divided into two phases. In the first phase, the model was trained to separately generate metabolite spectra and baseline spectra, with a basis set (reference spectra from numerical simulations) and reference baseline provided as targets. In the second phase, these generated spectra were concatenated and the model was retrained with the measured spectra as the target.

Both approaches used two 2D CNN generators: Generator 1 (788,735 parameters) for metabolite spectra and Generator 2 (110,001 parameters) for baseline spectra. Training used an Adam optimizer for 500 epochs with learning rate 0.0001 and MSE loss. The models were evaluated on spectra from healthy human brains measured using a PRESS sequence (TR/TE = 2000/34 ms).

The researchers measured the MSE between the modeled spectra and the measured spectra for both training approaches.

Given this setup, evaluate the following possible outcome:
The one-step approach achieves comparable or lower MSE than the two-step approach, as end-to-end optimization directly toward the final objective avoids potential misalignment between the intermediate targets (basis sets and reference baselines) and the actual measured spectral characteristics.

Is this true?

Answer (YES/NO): NO